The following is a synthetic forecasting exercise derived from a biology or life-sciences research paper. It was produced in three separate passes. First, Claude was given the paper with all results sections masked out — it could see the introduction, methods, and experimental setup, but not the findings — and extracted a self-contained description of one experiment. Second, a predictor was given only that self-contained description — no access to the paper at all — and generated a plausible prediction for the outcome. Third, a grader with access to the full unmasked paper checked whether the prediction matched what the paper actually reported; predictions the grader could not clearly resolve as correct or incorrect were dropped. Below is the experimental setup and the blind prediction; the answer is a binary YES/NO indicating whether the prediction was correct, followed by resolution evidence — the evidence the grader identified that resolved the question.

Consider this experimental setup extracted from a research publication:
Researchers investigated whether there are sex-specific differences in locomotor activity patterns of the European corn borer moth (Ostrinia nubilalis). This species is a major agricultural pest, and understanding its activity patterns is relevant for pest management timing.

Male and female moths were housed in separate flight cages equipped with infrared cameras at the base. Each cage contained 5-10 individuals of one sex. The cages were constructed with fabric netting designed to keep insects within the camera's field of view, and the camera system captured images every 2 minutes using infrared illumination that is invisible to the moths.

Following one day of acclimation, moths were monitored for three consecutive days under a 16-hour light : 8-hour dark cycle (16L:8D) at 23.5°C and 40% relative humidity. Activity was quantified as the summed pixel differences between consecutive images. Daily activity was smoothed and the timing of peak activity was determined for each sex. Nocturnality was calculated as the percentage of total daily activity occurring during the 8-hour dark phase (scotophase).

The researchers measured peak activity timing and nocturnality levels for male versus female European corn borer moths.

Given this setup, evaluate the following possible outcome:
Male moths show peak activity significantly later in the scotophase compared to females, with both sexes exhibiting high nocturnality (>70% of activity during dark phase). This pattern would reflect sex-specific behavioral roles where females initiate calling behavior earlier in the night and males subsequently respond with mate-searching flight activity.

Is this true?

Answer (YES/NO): YES